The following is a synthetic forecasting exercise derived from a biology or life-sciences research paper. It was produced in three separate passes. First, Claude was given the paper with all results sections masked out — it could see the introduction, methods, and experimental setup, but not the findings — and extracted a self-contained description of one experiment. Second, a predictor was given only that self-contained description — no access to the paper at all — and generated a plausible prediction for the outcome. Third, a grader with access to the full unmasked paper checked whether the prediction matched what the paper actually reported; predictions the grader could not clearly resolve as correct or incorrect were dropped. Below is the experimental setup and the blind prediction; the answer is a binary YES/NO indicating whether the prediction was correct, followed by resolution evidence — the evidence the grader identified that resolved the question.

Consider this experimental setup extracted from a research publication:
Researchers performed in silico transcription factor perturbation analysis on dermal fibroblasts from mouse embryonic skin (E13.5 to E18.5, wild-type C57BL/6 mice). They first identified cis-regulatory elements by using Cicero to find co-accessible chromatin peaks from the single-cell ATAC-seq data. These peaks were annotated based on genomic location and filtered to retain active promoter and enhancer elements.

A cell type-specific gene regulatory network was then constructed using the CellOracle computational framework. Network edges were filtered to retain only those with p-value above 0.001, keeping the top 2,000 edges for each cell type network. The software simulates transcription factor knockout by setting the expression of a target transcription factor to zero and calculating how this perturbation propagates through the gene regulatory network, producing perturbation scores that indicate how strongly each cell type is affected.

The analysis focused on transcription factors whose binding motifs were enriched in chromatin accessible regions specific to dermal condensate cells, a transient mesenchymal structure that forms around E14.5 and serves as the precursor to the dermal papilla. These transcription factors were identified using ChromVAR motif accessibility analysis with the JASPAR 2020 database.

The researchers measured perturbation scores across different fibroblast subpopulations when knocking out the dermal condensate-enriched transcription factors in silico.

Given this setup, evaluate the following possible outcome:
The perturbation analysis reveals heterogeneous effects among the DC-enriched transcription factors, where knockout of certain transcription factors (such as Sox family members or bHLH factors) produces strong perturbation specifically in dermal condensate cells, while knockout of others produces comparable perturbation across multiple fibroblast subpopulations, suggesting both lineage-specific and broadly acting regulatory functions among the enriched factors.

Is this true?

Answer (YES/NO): NO